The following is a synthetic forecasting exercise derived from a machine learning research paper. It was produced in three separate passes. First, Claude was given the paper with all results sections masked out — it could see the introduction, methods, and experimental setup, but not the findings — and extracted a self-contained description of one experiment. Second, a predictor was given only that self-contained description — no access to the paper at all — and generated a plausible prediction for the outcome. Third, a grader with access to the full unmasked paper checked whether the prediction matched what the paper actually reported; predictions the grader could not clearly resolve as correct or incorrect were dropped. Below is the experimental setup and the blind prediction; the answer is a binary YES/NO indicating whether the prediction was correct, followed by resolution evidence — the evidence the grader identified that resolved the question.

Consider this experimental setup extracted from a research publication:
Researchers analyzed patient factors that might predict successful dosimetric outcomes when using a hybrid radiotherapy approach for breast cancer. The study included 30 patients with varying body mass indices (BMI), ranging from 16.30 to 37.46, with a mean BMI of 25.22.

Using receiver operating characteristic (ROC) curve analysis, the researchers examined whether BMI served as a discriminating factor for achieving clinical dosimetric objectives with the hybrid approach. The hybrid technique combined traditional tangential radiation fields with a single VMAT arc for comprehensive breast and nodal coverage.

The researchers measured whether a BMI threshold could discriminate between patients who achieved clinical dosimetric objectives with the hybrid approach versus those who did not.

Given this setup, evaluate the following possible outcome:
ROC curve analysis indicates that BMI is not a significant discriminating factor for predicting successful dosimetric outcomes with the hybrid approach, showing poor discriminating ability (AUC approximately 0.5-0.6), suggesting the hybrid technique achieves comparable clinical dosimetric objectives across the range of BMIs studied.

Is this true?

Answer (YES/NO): YES